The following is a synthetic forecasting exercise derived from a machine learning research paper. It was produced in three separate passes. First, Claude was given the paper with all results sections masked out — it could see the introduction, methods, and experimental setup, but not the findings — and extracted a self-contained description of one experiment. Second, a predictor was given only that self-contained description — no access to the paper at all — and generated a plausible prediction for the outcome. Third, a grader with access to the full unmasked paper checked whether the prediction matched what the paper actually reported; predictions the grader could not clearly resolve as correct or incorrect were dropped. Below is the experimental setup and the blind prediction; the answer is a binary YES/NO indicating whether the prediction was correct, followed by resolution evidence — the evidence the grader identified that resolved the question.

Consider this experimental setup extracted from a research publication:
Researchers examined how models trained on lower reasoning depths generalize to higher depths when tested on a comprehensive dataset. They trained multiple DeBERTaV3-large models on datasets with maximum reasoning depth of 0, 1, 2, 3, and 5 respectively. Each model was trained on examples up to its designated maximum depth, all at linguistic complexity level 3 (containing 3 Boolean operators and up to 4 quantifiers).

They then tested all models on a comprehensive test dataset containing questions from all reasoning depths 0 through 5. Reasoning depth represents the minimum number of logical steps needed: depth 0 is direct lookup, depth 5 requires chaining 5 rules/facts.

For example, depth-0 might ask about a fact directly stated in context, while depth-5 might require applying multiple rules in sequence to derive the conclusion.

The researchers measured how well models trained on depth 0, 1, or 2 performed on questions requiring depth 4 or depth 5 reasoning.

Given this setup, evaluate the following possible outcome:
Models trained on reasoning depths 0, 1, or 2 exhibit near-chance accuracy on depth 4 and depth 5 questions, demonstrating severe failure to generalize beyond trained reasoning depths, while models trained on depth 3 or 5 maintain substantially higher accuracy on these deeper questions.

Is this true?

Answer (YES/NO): NO